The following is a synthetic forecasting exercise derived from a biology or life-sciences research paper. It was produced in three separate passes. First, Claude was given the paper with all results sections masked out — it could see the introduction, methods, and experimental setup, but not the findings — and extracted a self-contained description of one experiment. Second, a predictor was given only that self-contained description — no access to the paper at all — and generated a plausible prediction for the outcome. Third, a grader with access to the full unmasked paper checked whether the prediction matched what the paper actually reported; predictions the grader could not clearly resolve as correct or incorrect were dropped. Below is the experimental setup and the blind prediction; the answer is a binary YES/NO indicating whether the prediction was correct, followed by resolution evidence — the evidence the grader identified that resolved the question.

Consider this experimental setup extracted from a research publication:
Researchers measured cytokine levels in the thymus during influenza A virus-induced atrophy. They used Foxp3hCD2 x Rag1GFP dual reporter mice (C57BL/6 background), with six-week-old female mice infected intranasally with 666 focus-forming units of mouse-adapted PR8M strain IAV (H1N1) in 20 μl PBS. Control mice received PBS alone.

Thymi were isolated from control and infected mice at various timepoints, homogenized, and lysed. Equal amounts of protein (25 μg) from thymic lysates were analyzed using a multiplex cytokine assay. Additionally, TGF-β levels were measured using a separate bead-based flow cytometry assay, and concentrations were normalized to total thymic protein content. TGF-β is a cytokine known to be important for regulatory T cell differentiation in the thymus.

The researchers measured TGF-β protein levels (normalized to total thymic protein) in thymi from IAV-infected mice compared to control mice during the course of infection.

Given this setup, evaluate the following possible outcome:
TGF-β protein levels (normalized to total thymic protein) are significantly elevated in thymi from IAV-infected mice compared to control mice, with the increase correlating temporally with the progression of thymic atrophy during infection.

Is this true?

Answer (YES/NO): YES